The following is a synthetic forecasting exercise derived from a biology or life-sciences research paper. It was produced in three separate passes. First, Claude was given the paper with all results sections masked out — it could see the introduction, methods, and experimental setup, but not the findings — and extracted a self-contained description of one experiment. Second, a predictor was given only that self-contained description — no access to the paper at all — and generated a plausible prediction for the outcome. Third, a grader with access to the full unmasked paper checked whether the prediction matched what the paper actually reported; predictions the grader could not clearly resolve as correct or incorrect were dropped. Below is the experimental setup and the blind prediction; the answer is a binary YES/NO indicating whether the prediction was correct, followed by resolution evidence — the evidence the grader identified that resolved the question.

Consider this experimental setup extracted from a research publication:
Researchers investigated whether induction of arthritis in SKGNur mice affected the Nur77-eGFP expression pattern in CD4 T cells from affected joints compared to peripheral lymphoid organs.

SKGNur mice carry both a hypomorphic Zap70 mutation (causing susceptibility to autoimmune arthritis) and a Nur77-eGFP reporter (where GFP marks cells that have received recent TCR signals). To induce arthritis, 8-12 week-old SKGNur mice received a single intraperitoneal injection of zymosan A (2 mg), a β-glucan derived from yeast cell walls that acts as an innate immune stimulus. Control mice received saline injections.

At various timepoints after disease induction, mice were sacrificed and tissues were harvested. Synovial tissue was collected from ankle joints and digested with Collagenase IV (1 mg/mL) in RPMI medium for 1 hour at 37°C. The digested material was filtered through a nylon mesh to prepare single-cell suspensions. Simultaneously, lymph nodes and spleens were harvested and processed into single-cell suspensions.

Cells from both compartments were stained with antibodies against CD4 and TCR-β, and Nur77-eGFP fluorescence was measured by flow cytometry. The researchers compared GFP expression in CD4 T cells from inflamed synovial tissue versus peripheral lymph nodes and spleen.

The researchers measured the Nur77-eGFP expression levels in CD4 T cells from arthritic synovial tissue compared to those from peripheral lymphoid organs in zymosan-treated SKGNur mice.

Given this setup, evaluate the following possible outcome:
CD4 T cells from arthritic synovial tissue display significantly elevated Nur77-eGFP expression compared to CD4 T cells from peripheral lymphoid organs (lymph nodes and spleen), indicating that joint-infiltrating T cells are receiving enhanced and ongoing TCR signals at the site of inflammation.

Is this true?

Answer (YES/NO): YES